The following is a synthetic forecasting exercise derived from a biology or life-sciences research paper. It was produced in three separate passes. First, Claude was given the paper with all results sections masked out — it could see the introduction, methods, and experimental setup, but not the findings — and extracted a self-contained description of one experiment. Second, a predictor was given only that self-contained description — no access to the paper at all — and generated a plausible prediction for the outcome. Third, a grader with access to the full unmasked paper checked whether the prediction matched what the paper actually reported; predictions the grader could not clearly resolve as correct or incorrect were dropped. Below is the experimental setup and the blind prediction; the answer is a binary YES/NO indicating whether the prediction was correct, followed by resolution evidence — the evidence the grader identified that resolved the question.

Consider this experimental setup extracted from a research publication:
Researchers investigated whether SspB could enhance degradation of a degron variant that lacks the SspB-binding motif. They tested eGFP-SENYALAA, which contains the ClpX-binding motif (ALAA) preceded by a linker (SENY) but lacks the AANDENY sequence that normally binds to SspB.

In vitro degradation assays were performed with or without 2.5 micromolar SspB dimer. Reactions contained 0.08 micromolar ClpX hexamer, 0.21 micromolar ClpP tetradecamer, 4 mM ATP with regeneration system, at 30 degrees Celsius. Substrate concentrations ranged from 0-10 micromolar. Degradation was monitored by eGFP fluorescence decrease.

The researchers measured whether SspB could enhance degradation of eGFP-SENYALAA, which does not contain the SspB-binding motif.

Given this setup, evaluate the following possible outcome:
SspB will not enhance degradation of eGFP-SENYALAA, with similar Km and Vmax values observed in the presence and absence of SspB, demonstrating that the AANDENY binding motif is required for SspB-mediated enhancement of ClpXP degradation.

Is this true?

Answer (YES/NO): NO